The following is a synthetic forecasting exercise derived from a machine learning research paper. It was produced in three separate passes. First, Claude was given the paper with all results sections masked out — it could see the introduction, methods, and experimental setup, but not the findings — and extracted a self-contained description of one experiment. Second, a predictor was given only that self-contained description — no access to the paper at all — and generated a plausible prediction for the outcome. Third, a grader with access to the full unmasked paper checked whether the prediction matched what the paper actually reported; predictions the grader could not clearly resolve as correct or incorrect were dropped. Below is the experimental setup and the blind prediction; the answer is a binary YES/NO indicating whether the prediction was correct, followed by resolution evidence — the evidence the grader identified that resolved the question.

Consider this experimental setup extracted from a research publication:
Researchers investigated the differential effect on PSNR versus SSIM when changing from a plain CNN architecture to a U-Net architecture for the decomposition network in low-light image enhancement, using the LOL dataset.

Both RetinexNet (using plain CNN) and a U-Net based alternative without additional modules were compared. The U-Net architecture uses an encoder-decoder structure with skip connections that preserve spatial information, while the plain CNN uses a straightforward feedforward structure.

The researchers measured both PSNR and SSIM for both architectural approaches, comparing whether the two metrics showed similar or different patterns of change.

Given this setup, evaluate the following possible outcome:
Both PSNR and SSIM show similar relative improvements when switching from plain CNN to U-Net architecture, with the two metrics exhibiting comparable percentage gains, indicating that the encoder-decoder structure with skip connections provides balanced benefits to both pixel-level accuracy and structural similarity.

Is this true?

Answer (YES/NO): NO